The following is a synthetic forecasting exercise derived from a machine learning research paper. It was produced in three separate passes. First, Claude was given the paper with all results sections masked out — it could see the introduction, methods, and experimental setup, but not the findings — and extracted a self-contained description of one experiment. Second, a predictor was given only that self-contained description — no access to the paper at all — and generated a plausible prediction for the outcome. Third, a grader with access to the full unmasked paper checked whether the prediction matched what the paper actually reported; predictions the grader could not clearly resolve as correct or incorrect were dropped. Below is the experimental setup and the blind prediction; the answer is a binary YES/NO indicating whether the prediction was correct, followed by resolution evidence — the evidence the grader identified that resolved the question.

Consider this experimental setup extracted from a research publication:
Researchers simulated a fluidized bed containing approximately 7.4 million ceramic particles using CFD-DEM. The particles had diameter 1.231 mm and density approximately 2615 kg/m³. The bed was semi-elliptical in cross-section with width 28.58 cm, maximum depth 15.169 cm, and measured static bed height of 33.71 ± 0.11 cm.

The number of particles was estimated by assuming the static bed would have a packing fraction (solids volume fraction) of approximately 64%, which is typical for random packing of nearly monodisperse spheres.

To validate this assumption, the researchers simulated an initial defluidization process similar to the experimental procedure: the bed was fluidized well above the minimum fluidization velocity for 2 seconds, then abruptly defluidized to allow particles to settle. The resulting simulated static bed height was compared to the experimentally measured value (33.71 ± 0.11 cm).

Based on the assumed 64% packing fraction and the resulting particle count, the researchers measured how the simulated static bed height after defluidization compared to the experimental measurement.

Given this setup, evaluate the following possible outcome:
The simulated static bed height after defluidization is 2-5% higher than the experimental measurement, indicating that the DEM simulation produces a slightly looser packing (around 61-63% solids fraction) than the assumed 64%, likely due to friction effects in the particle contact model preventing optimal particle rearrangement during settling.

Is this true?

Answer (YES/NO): NO